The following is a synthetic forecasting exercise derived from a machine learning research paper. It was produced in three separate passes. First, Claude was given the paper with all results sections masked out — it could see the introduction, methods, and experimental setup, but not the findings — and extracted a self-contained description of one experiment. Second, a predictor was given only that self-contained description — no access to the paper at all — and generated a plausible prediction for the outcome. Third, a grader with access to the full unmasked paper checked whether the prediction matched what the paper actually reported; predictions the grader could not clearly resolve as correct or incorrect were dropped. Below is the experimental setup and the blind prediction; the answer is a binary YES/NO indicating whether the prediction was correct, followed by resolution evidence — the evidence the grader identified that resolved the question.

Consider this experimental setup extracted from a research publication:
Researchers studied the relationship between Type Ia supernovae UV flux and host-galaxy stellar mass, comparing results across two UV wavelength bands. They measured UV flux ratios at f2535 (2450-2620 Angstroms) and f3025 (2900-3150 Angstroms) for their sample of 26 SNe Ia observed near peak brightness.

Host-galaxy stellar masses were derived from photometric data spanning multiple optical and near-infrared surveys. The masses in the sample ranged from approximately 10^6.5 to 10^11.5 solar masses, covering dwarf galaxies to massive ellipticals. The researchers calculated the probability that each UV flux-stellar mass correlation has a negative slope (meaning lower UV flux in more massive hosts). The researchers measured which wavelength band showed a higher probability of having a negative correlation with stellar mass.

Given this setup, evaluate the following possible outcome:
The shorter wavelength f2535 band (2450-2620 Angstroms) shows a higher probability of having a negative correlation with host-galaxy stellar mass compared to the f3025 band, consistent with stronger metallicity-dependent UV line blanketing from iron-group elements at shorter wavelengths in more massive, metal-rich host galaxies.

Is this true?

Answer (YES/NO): NO